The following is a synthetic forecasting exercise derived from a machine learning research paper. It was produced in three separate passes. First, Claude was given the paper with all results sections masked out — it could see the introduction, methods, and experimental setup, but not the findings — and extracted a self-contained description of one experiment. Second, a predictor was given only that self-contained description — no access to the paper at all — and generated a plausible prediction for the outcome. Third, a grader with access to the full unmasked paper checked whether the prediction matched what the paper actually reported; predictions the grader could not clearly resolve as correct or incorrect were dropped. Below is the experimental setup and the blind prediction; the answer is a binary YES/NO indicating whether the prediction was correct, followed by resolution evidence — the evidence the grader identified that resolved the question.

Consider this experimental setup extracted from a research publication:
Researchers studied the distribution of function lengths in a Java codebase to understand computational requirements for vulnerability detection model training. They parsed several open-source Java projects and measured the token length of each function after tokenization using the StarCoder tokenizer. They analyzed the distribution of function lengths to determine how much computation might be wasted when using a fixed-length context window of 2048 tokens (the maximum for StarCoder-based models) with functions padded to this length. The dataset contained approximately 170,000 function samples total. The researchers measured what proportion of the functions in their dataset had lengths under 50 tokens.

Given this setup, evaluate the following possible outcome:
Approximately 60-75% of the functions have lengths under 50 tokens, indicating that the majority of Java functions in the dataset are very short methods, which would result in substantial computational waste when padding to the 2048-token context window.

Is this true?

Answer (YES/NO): NO